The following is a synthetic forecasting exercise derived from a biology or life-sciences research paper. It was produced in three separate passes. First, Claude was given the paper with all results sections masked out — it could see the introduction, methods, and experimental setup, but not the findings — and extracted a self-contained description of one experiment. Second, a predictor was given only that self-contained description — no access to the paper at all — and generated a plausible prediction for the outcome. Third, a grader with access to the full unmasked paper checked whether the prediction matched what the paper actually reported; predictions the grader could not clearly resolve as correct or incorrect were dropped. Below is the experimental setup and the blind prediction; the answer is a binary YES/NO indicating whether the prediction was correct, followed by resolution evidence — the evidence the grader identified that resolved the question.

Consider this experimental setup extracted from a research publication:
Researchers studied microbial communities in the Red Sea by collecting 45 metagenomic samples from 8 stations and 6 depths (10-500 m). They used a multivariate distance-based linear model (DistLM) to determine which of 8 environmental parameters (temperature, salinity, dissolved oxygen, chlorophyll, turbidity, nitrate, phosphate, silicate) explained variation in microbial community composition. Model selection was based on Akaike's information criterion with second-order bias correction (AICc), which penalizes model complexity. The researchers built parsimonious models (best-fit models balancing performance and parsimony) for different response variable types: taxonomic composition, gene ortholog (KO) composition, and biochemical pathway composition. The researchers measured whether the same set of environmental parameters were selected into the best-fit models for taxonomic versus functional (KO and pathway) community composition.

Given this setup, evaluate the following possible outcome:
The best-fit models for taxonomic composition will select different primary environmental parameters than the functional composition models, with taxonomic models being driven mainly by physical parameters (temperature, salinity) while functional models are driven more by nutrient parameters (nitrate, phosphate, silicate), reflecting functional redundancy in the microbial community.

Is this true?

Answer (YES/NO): NO